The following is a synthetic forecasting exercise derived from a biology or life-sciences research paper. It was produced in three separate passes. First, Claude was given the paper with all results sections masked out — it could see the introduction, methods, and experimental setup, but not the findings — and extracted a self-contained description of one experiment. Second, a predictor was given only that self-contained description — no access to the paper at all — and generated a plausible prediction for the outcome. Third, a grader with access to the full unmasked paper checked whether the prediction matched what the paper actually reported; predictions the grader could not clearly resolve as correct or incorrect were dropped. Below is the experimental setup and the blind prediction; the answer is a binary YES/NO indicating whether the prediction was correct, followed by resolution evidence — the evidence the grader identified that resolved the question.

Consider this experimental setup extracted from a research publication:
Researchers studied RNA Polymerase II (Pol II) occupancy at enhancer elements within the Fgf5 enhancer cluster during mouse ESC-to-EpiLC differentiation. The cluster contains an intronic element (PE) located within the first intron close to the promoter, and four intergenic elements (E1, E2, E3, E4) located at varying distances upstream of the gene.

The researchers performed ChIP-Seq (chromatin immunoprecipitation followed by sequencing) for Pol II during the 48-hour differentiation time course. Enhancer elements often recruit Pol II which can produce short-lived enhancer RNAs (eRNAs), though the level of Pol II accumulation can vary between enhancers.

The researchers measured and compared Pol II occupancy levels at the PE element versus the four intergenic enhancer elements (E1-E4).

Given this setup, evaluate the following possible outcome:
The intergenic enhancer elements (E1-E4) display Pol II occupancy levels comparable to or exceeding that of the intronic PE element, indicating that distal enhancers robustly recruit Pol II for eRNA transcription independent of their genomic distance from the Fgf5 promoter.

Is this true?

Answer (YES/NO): NO